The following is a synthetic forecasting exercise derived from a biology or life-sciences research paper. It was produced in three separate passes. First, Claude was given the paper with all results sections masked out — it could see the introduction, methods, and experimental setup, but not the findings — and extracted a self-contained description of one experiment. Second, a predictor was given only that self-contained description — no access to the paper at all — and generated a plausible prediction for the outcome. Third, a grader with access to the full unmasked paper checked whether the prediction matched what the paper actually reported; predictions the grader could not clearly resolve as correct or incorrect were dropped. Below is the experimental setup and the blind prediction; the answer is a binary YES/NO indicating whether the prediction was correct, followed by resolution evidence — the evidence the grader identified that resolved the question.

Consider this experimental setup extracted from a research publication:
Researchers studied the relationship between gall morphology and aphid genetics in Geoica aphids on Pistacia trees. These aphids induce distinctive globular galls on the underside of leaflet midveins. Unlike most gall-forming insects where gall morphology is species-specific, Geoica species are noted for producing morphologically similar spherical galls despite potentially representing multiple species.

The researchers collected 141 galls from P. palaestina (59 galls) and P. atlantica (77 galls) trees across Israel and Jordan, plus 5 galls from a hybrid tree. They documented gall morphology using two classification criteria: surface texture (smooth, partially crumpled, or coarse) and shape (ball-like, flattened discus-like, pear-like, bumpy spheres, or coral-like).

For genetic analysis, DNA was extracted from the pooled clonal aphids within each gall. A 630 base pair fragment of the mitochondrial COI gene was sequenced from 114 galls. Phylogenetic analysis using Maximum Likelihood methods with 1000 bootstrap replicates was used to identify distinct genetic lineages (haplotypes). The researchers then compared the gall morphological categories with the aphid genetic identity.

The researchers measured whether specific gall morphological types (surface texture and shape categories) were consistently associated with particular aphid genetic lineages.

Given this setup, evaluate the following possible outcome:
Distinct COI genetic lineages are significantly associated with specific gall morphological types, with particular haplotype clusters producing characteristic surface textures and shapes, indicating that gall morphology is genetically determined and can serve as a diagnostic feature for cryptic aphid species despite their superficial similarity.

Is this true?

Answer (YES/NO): NO